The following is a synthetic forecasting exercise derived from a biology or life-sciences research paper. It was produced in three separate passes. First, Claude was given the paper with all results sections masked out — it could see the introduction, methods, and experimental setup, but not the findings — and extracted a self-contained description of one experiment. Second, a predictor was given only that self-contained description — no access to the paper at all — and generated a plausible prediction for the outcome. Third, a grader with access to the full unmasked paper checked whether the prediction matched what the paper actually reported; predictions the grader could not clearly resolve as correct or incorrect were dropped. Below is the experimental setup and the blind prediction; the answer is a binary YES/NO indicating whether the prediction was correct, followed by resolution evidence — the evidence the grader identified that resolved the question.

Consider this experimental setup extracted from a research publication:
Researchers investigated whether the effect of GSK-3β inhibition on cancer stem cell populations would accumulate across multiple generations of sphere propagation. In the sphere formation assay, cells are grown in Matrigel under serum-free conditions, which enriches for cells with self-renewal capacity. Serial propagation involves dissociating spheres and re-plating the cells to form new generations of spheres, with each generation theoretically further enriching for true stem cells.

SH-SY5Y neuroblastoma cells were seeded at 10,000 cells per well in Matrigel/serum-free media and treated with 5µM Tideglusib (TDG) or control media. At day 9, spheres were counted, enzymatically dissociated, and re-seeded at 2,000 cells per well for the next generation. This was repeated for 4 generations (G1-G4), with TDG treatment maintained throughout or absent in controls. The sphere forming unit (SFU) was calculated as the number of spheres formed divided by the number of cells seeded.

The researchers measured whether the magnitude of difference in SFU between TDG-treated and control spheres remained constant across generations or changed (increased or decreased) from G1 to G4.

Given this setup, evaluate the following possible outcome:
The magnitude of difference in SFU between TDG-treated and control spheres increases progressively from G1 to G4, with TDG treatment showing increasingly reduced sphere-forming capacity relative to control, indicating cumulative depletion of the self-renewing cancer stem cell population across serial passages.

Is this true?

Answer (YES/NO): YES